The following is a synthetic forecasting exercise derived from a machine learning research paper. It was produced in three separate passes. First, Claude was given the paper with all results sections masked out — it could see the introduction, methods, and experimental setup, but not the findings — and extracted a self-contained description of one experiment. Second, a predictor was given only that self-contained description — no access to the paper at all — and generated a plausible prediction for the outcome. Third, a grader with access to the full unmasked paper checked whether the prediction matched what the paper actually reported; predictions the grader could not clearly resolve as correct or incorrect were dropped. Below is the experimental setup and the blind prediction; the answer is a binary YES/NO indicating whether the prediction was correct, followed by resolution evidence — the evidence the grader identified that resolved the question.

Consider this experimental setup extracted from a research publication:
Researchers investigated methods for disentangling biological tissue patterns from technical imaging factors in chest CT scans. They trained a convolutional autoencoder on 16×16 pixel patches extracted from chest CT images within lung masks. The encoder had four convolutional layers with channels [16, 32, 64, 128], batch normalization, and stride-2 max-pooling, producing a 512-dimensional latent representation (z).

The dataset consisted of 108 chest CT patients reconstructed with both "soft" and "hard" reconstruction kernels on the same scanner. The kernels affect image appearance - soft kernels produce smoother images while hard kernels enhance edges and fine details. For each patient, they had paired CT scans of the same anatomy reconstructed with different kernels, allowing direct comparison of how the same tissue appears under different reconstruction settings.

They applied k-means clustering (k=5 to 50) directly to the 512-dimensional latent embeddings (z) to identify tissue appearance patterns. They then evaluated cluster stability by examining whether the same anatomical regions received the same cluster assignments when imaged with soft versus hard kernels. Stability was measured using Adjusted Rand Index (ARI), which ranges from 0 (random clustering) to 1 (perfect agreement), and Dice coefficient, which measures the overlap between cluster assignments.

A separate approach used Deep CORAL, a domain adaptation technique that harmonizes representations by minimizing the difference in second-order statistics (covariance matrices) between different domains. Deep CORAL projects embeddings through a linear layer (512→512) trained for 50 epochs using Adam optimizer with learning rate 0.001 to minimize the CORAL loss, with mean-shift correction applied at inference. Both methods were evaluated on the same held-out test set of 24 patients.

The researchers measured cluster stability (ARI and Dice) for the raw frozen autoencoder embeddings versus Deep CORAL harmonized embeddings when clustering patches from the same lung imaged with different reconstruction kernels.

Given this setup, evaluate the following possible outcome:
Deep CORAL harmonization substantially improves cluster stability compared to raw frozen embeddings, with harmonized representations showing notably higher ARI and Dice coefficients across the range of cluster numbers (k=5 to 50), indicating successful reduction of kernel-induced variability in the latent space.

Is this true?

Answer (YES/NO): NO